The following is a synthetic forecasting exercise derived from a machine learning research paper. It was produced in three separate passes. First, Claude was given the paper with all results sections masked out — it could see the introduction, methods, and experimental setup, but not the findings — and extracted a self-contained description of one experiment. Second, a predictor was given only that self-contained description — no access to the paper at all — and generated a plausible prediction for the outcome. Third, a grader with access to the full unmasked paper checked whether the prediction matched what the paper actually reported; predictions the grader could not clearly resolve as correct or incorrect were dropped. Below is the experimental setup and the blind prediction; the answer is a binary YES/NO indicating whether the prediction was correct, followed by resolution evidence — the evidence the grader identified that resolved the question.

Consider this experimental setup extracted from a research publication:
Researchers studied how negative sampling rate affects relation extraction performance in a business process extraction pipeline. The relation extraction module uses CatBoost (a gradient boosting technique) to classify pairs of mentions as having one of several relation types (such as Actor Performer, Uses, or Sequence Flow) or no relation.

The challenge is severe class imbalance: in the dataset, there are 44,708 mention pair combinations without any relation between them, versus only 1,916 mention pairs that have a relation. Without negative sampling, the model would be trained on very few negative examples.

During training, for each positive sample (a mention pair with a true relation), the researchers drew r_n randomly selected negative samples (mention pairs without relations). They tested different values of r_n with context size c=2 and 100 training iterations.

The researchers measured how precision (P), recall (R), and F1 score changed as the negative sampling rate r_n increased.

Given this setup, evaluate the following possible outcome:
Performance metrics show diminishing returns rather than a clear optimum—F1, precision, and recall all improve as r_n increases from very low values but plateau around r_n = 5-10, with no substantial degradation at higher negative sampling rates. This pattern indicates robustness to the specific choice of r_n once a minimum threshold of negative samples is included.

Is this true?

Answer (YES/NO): NO